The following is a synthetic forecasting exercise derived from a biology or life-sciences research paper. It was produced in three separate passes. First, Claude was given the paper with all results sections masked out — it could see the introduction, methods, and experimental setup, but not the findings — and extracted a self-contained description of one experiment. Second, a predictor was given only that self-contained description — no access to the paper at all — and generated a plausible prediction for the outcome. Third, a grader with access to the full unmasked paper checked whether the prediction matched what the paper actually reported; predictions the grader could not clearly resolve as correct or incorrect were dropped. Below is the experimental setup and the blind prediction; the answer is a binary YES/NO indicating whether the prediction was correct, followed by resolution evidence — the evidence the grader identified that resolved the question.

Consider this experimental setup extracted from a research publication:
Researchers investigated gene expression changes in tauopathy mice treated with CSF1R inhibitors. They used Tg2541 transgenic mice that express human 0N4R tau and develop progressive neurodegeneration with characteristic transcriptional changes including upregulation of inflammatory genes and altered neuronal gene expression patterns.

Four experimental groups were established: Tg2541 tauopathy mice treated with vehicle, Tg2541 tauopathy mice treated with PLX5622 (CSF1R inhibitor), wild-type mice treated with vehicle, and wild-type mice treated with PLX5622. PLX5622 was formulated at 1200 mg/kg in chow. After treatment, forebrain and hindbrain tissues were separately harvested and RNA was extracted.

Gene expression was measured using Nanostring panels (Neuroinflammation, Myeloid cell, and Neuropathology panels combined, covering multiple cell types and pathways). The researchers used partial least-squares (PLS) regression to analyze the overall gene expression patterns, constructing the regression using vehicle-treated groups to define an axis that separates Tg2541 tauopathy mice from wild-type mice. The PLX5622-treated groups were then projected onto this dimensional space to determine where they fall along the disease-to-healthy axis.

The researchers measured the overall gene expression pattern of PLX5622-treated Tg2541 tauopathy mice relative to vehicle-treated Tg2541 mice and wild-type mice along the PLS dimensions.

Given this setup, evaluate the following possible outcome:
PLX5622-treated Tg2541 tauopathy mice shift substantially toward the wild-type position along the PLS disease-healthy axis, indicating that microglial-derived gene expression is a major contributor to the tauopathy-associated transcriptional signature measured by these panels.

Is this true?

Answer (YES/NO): YES